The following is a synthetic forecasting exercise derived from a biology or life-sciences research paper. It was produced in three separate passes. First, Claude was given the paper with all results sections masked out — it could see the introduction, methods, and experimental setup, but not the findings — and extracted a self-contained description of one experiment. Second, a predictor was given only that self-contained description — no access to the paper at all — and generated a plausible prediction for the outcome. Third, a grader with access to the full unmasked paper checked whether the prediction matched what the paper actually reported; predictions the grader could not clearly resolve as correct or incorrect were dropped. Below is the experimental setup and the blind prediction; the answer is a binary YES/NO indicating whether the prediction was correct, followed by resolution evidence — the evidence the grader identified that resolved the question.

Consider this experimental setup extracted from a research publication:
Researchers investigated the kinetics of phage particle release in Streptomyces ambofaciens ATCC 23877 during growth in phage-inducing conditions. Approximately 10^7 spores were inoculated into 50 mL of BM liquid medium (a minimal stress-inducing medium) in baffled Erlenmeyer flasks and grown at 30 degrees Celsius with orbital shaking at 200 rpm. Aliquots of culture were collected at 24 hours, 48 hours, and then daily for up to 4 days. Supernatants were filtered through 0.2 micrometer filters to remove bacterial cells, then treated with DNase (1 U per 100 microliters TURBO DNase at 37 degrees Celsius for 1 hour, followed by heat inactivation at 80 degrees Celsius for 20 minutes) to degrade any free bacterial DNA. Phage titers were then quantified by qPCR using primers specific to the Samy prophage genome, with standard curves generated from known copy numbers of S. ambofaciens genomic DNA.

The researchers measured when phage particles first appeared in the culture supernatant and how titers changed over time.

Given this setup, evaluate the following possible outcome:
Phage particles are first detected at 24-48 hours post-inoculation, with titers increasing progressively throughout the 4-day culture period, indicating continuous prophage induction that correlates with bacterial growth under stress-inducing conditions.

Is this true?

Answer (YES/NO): NO